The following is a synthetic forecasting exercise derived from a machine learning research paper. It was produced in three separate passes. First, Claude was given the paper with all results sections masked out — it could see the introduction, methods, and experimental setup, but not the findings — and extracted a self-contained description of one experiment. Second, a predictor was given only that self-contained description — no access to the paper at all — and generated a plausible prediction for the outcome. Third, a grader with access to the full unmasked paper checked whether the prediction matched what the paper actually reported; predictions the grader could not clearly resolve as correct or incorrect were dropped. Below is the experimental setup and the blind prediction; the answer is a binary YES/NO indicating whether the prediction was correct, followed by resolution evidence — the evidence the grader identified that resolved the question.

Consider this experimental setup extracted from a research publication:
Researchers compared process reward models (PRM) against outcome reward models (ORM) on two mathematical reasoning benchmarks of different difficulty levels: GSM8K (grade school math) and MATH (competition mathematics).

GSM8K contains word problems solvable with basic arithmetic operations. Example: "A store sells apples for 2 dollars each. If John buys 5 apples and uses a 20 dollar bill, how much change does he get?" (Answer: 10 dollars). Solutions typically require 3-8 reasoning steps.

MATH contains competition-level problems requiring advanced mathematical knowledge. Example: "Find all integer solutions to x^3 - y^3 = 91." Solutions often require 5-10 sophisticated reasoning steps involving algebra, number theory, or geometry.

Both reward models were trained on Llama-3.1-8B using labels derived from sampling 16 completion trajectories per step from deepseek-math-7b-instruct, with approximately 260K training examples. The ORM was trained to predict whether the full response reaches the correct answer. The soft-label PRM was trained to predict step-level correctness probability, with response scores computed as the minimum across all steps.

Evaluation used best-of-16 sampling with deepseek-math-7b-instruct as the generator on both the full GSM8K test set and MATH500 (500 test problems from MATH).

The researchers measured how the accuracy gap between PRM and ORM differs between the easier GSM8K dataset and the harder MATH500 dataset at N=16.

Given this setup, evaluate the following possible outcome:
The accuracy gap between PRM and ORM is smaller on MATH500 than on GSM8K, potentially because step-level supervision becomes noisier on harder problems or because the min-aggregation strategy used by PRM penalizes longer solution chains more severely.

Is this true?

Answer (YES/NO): NO